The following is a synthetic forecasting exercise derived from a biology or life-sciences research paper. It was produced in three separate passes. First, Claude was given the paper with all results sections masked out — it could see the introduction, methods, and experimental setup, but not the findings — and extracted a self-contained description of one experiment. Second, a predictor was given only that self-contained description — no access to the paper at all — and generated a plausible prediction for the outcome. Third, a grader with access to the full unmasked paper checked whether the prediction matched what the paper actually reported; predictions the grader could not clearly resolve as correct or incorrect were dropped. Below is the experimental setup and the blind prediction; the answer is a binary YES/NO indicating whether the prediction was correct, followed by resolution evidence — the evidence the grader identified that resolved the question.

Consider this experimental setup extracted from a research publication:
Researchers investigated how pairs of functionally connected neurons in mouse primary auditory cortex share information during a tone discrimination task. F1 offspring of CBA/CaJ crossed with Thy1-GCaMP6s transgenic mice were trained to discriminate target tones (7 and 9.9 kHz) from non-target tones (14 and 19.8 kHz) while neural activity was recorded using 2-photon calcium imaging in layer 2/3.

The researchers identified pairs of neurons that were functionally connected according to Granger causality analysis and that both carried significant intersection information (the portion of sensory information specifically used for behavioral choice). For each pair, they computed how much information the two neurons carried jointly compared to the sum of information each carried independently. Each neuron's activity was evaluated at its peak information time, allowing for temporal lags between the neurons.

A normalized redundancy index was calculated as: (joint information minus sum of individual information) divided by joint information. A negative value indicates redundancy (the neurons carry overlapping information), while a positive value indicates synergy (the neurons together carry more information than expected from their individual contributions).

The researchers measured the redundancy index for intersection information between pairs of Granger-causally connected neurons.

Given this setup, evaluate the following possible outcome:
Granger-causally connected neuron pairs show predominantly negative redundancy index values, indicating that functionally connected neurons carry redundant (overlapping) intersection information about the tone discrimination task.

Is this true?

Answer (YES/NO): YES